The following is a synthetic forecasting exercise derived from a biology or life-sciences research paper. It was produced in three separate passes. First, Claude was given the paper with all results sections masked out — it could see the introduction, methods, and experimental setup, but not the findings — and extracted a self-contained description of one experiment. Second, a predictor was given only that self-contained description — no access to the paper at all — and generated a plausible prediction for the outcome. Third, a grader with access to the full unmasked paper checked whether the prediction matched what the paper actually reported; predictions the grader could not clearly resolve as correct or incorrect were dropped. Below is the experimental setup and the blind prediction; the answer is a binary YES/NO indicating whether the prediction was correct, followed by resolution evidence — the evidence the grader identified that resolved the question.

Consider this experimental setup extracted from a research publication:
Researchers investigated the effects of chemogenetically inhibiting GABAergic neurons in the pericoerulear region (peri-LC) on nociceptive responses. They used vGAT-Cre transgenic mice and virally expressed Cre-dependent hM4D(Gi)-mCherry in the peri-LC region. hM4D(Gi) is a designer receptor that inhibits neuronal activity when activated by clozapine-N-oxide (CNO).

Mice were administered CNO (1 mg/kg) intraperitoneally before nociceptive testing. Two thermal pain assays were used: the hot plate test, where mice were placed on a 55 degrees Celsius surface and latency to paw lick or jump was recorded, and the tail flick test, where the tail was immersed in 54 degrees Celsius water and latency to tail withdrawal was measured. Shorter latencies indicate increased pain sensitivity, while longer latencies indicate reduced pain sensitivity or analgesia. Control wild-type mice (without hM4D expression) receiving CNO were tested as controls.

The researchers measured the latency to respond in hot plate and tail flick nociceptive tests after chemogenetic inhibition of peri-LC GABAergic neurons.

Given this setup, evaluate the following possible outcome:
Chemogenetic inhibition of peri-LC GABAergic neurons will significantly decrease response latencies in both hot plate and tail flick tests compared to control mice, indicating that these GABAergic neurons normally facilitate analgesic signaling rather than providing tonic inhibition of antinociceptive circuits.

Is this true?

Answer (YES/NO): NO